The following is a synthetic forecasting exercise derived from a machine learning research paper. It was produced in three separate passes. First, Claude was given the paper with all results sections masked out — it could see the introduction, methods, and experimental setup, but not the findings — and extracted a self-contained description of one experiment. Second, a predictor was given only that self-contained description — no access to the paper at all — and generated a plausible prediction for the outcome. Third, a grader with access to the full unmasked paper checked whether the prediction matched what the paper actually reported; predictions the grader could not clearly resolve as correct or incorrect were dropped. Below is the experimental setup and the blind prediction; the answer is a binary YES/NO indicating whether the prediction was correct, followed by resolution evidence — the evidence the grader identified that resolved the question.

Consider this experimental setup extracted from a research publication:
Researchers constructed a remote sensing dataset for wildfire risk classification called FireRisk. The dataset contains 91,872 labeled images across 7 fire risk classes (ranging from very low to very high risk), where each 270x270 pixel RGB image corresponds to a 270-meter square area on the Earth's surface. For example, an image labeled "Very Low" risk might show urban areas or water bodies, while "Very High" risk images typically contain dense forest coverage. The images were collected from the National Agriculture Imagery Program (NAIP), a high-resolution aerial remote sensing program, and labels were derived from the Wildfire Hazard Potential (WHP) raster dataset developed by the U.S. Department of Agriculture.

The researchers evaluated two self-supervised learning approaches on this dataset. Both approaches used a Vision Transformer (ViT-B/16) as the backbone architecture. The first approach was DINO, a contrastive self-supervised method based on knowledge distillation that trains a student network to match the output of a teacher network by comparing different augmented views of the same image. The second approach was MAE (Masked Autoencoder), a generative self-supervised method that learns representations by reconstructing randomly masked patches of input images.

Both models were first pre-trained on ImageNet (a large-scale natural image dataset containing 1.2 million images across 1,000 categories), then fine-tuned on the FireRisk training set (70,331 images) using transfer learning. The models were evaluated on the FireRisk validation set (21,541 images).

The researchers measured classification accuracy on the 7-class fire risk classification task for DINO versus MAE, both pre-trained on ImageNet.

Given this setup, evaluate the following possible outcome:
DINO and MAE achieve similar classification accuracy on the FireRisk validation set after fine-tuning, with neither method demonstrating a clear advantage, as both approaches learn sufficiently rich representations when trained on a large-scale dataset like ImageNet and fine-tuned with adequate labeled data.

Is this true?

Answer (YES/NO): NO